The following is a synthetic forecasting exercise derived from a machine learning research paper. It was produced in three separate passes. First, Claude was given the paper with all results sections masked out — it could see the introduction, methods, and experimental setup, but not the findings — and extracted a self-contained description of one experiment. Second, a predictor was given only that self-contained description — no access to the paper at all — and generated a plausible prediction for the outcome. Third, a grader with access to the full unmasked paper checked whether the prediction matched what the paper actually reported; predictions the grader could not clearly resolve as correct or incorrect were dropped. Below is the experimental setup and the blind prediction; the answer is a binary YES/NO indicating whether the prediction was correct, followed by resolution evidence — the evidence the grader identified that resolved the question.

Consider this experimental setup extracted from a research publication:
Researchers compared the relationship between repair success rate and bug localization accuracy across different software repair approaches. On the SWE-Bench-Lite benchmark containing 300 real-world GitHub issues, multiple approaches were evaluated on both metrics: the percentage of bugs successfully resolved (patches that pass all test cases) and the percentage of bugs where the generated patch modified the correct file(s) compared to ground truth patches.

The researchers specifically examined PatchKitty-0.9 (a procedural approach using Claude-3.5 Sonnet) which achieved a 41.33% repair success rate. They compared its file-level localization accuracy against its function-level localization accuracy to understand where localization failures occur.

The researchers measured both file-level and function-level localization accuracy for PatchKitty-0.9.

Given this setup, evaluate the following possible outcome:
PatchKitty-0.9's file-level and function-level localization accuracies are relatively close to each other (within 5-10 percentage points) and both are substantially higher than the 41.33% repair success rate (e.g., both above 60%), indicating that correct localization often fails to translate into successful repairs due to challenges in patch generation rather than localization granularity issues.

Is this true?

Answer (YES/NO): NO